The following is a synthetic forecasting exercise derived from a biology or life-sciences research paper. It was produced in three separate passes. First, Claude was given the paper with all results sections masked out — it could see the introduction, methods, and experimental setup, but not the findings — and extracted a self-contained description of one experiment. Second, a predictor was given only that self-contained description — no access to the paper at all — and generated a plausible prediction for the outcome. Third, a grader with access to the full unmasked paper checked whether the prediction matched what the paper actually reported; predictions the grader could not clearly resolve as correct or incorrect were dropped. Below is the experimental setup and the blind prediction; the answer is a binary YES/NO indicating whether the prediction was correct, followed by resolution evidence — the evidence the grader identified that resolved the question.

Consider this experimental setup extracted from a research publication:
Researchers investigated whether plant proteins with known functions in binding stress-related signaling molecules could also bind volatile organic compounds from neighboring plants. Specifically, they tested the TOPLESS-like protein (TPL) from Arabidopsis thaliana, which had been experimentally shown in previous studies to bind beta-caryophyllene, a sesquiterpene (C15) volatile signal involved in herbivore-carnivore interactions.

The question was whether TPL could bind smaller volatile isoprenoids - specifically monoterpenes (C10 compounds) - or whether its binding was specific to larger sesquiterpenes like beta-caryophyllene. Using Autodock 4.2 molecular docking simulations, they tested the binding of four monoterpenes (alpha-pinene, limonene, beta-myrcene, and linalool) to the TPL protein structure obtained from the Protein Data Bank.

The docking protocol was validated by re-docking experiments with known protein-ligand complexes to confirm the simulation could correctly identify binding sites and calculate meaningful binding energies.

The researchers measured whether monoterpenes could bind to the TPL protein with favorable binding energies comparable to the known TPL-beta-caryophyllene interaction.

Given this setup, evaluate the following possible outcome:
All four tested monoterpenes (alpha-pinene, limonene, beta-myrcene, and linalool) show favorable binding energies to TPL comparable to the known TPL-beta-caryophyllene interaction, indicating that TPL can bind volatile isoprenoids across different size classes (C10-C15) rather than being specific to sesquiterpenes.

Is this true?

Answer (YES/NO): NO